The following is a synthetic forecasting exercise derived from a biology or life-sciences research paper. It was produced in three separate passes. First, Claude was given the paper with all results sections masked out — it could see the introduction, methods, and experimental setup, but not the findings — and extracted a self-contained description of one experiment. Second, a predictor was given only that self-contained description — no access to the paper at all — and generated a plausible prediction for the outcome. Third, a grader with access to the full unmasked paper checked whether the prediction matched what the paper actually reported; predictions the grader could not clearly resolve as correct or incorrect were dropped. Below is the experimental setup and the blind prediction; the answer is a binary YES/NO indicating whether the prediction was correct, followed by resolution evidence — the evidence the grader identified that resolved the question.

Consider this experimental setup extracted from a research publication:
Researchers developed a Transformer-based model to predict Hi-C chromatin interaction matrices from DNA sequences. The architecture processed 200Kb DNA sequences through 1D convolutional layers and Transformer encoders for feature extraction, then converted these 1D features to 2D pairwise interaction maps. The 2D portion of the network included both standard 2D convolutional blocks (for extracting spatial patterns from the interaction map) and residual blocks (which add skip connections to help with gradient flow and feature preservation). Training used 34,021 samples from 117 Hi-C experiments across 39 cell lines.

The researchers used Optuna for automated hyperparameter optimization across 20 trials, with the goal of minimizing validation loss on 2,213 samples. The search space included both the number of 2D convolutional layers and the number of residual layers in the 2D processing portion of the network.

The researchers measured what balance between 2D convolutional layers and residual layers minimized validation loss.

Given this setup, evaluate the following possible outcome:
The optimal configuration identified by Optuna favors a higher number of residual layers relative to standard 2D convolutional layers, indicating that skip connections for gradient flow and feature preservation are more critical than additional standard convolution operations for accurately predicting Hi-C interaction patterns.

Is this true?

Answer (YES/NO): YES